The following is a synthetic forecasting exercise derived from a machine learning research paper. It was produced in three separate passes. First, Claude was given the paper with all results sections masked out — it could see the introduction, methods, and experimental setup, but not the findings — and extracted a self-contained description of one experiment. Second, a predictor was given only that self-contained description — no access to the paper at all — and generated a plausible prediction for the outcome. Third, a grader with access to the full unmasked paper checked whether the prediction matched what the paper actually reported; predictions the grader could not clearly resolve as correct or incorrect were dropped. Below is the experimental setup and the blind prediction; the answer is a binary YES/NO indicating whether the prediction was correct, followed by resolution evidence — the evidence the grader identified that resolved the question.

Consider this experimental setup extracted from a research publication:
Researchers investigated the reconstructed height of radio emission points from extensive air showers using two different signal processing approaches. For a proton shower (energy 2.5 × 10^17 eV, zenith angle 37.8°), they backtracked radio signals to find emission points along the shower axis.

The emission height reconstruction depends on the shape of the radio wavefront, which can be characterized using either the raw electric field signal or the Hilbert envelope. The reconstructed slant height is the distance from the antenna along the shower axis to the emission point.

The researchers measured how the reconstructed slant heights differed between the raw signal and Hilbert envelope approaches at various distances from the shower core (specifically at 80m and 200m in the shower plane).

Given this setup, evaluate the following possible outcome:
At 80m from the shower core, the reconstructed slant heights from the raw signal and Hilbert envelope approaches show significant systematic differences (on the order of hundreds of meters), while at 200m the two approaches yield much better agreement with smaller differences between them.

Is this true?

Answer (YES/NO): NO